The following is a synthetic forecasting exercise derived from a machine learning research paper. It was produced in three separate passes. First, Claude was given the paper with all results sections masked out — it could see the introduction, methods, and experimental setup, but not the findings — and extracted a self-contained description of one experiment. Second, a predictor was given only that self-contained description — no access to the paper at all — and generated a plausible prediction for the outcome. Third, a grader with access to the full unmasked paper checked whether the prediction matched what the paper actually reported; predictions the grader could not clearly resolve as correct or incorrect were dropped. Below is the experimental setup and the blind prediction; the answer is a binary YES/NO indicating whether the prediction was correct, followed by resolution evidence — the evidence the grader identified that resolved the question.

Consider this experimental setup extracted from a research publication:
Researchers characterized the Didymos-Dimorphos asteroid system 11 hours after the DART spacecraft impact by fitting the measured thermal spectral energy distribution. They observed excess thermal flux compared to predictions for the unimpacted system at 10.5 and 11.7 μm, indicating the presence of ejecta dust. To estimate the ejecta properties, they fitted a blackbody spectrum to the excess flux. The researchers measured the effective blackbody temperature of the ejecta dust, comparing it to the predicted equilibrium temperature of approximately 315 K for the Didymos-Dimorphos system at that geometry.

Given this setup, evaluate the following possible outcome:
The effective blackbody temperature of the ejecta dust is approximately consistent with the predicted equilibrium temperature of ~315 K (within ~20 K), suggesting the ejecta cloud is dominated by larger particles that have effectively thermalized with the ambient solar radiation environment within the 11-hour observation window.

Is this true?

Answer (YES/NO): NO